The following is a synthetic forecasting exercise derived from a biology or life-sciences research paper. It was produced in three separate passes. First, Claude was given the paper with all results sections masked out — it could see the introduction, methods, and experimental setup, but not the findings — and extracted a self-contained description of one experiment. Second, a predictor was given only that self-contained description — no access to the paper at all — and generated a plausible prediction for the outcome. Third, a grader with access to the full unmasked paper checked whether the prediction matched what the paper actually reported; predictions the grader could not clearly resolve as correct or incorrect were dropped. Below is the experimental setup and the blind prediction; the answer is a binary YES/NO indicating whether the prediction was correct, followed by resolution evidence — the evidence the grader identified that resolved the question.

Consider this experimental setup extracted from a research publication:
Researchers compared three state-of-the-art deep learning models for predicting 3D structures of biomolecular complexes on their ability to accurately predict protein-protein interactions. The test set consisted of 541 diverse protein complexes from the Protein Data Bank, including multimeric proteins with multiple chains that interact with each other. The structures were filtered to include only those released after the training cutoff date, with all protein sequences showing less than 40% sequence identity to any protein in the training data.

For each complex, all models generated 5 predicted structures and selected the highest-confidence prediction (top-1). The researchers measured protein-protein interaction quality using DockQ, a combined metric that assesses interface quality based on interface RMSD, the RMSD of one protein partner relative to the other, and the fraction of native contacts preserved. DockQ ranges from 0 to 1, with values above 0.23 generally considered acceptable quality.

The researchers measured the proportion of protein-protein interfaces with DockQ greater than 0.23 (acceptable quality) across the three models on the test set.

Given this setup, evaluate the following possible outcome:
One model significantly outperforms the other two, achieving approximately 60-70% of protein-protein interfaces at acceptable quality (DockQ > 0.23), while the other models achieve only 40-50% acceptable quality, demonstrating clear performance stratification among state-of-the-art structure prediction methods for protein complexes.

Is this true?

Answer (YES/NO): NO